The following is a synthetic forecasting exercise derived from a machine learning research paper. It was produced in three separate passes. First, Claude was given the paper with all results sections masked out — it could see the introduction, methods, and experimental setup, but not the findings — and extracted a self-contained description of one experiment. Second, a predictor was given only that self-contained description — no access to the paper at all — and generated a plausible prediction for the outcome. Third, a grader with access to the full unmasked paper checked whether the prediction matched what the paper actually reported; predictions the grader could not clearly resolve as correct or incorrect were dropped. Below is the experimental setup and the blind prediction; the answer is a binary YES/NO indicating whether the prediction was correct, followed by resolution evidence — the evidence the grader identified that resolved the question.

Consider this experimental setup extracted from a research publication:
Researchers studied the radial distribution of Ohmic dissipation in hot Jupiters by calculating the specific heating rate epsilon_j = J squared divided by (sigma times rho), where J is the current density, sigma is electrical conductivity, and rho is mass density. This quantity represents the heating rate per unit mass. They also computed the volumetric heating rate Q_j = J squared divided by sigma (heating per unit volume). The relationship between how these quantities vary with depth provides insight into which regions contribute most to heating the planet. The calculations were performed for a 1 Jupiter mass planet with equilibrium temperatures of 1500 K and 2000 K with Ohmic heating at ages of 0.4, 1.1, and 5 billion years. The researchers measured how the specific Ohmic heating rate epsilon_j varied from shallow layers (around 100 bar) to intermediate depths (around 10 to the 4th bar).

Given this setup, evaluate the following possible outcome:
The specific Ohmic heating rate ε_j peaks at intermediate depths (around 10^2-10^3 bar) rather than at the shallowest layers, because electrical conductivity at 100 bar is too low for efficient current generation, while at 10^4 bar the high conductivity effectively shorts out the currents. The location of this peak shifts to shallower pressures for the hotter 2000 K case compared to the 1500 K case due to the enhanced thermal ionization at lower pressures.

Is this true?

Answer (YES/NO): NO